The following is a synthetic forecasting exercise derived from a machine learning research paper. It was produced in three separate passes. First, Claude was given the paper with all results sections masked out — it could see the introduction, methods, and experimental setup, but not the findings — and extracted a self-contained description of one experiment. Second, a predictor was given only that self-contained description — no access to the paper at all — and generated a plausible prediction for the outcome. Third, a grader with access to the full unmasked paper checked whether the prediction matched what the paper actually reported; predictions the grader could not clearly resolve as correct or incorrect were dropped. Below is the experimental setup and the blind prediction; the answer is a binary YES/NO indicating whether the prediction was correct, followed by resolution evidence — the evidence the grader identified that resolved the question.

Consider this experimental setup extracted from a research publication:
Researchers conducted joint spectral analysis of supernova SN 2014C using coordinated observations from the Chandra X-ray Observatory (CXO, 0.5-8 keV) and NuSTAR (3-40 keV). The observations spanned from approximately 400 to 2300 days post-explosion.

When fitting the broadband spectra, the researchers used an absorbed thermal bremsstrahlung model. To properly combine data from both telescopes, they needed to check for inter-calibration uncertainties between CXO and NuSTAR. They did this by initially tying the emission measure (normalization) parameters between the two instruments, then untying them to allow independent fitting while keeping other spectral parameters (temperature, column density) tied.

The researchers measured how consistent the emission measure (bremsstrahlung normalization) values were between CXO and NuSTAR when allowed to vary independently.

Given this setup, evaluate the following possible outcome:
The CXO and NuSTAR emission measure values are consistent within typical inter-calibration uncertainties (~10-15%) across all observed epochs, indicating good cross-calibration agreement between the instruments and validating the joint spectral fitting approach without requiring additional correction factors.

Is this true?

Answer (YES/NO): YES